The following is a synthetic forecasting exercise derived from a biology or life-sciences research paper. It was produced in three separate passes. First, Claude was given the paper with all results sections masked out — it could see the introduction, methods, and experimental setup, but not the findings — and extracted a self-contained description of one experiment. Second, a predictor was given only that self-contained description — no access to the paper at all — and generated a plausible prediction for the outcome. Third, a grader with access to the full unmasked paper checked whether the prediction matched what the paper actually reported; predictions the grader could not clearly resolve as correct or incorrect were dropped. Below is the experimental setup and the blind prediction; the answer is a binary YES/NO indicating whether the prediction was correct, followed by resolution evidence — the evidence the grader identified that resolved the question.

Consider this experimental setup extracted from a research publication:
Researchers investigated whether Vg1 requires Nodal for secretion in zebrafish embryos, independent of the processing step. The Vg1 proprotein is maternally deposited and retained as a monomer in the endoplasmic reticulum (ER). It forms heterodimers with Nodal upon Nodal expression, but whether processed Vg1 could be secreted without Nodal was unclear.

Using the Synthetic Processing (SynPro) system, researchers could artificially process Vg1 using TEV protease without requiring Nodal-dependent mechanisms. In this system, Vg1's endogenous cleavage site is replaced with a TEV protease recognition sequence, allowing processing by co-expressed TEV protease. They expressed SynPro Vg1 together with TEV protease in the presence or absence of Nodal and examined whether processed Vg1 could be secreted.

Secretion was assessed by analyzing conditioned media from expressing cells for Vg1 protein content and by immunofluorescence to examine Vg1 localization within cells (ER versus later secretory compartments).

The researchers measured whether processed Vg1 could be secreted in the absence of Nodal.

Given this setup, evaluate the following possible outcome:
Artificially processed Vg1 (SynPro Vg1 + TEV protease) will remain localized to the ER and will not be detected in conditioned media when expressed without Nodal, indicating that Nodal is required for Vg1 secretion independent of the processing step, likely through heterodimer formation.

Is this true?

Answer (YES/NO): YES